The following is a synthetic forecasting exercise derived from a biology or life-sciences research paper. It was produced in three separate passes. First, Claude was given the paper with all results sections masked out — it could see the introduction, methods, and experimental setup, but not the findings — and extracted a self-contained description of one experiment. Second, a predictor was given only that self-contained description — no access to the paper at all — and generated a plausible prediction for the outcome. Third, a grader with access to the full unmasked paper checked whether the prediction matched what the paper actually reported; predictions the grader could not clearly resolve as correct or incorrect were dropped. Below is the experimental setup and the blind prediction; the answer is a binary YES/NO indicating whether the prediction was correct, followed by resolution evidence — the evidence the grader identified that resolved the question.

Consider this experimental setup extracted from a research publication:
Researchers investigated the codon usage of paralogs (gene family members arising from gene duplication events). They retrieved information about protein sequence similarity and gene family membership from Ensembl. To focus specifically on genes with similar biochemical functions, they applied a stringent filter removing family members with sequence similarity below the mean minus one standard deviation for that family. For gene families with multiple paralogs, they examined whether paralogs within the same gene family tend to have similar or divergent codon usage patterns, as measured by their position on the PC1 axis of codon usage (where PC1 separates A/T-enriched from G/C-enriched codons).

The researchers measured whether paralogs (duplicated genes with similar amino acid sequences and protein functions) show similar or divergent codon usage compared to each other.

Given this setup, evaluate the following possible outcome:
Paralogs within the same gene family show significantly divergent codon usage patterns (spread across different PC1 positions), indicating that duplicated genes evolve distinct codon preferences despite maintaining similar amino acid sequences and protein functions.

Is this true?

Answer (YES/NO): YES